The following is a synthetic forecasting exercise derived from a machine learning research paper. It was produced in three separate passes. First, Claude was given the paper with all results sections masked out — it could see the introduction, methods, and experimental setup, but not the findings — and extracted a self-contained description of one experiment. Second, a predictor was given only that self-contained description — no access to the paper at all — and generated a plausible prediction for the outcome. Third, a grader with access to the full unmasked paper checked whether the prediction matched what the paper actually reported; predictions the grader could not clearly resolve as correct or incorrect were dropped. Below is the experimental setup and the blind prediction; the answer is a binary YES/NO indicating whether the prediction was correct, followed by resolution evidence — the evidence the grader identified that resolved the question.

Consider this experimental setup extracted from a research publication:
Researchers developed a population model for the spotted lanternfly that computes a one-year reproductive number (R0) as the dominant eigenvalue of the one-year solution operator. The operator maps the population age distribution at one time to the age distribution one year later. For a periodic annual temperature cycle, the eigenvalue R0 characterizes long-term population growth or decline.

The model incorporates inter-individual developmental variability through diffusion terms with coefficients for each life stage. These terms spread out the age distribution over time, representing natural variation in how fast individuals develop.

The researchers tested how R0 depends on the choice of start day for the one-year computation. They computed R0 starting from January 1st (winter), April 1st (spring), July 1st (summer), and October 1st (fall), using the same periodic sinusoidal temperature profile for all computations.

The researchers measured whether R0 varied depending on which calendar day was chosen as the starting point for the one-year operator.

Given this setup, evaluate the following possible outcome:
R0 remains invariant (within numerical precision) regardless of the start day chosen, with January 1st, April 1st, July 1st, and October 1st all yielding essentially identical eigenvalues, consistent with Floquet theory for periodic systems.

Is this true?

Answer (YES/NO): YES